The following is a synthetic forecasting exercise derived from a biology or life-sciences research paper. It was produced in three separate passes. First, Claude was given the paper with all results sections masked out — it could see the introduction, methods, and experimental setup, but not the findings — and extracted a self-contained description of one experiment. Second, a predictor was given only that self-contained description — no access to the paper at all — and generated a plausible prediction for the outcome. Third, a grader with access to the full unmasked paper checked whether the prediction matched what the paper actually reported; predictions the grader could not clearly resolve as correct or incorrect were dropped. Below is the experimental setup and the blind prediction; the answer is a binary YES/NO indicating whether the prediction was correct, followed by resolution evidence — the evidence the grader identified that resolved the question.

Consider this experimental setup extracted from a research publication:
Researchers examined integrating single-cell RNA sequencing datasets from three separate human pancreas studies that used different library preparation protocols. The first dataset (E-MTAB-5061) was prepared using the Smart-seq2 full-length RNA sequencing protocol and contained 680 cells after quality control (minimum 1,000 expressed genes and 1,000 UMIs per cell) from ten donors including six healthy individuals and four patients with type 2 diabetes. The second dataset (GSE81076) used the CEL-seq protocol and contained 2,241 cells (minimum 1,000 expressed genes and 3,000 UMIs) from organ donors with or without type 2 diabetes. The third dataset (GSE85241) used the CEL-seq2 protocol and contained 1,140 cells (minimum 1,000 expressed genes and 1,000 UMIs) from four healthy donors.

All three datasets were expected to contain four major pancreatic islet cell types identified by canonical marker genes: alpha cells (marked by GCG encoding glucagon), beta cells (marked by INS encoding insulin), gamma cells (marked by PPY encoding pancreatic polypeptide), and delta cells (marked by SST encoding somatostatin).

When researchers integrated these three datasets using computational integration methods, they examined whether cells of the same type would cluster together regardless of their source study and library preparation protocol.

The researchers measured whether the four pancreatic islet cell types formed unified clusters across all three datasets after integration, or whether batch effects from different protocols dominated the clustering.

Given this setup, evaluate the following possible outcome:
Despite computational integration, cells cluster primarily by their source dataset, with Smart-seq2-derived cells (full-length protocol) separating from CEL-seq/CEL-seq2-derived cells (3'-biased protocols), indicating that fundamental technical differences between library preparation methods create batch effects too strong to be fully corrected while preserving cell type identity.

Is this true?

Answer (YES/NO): NO